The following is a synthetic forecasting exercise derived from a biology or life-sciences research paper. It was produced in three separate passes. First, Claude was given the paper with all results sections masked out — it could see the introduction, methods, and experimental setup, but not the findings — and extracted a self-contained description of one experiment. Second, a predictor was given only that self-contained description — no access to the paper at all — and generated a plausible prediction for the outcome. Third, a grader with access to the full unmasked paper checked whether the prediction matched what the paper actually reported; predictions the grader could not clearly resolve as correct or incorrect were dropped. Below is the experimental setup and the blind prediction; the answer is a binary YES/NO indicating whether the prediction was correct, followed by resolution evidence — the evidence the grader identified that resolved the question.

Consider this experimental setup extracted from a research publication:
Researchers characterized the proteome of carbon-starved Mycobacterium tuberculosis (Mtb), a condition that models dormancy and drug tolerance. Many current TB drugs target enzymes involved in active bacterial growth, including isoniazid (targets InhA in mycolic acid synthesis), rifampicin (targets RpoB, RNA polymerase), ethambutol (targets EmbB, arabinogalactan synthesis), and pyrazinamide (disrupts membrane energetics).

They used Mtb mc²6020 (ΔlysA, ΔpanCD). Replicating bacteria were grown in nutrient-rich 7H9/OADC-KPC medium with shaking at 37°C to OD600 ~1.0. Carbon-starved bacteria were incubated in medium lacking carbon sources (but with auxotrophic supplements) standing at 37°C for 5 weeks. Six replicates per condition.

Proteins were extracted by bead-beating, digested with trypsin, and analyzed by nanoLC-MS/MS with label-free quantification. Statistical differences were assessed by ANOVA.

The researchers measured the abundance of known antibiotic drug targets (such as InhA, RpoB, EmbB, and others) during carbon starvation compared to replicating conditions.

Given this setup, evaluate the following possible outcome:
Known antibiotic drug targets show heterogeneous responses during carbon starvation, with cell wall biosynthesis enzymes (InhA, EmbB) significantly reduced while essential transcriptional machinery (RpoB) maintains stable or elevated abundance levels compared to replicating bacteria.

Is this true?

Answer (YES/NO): NO